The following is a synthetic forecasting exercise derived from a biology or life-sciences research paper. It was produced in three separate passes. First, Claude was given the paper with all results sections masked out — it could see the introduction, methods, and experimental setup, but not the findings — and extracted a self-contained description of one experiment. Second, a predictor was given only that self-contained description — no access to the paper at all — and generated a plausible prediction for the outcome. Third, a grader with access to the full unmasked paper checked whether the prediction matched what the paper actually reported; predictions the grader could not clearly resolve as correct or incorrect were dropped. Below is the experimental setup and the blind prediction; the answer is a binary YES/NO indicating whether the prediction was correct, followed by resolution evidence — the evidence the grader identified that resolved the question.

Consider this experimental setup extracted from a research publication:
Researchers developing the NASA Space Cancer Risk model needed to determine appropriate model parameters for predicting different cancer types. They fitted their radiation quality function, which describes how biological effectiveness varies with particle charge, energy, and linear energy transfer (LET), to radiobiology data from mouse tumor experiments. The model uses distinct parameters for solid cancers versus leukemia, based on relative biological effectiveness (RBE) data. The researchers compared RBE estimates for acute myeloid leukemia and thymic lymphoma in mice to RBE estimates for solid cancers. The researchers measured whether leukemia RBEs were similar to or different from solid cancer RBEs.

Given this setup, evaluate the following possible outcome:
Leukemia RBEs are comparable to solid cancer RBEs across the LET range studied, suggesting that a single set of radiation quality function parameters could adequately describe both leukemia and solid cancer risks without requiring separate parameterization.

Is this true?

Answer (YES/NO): NO